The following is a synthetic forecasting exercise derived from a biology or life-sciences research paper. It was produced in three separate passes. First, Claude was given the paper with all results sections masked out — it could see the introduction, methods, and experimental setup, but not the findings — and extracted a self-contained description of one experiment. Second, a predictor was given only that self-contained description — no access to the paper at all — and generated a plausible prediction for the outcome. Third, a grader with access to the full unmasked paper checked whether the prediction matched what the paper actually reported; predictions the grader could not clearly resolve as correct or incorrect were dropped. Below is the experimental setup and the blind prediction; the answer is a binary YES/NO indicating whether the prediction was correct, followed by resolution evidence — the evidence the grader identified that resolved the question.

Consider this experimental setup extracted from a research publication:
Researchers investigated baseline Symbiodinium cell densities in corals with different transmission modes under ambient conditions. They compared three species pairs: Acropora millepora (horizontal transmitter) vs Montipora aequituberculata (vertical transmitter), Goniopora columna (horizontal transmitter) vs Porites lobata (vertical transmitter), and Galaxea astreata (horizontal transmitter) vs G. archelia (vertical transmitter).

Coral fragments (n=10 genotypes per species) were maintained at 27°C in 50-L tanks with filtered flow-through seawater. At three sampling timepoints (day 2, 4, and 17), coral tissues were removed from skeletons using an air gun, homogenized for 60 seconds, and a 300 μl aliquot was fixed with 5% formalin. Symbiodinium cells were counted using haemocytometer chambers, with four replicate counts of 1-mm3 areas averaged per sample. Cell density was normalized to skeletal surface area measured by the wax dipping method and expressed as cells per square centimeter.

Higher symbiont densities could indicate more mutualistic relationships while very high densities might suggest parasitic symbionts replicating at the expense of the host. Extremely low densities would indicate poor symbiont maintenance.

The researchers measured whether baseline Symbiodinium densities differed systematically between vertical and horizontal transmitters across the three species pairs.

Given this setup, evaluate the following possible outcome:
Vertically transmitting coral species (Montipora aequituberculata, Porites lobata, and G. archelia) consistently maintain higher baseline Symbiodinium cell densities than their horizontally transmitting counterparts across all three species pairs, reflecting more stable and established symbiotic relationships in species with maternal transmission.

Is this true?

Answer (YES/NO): NO